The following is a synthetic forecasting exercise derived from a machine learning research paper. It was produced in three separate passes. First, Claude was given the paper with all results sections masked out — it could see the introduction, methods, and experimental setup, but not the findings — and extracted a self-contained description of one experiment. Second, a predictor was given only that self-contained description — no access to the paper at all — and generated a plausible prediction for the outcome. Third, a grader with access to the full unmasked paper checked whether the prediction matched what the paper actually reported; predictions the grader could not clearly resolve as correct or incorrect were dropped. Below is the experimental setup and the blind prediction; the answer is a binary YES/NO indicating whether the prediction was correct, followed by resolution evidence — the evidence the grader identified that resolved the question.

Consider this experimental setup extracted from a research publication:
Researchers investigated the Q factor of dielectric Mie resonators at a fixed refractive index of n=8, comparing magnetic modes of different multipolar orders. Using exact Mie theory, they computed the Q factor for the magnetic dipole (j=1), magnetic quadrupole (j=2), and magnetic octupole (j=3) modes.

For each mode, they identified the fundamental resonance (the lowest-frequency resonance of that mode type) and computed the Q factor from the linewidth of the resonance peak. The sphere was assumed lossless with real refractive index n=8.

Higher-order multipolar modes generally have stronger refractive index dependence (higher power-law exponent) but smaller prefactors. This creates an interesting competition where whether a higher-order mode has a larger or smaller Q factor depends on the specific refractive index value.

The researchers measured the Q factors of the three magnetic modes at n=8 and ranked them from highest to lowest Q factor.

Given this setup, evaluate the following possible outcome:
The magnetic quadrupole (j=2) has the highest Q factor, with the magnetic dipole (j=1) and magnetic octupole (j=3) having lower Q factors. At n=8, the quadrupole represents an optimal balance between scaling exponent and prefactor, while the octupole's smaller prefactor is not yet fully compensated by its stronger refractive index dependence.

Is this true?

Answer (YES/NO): NO